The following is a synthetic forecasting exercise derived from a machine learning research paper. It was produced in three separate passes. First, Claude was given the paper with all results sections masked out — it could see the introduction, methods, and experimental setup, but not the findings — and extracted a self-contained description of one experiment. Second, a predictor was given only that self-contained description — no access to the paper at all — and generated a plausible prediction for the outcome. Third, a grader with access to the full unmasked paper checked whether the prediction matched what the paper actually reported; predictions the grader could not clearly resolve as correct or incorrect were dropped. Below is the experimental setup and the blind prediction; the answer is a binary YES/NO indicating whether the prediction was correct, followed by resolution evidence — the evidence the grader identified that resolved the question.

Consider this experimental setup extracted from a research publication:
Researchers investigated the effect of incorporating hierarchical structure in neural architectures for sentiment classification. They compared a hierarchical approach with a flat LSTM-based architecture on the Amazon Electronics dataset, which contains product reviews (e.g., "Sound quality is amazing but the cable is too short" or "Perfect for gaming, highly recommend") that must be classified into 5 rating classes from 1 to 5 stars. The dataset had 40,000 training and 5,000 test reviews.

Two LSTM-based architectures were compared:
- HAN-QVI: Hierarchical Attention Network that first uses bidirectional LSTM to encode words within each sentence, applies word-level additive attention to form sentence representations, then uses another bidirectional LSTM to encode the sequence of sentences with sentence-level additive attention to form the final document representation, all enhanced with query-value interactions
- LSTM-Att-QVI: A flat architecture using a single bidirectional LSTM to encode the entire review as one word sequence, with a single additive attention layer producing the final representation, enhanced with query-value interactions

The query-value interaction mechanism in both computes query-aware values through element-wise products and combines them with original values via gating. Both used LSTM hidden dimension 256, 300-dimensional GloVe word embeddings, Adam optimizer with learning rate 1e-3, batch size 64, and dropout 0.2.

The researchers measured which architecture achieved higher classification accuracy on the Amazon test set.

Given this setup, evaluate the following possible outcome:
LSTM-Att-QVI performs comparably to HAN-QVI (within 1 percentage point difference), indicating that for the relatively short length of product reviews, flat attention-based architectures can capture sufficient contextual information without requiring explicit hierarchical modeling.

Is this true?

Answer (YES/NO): YES